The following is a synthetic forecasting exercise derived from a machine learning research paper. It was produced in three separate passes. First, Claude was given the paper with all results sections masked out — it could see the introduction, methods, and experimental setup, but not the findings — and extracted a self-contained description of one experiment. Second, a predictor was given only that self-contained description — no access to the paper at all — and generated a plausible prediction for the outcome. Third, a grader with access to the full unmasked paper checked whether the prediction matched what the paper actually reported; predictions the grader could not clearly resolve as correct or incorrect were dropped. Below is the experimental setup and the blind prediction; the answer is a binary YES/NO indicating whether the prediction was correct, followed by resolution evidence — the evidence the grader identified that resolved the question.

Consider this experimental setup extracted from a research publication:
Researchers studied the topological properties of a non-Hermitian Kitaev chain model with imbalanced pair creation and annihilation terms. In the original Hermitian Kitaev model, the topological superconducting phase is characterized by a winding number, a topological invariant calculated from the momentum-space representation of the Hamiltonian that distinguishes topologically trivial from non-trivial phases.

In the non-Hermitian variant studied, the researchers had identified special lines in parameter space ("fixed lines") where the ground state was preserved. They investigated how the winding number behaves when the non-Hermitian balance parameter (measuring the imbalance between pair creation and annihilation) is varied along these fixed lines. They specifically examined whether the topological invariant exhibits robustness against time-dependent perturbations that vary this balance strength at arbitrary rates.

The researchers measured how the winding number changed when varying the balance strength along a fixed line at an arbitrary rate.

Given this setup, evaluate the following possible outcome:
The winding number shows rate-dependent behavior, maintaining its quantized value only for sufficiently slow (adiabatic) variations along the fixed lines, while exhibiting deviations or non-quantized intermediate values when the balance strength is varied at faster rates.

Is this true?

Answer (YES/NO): NO